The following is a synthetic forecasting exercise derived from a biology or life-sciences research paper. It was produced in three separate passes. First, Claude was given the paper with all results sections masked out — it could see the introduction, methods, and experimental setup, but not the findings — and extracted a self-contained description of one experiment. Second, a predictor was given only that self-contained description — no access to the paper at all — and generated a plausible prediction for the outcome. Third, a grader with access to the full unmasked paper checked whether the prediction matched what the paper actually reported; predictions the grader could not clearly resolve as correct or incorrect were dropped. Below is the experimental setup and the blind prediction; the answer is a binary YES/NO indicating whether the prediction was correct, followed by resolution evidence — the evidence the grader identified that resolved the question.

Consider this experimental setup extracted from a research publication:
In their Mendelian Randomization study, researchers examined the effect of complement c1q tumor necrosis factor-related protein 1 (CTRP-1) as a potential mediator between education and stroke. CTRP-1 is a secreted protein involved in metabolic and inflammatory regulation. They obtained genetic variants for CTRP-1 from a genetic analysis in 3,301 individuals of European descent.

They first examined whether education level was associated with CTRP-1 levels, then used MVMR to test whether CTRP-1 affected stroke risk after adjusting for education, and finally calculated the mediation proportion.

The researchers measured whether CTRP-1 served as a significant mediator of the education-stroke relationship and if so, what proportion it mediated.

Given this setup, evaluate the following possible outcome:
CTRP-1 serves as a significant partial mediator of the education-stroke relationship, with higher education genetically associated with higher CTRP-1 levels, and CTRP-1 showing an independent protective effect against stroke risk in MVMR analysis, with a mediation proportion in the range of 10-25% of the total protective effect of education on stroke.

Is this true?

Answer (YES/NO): NO